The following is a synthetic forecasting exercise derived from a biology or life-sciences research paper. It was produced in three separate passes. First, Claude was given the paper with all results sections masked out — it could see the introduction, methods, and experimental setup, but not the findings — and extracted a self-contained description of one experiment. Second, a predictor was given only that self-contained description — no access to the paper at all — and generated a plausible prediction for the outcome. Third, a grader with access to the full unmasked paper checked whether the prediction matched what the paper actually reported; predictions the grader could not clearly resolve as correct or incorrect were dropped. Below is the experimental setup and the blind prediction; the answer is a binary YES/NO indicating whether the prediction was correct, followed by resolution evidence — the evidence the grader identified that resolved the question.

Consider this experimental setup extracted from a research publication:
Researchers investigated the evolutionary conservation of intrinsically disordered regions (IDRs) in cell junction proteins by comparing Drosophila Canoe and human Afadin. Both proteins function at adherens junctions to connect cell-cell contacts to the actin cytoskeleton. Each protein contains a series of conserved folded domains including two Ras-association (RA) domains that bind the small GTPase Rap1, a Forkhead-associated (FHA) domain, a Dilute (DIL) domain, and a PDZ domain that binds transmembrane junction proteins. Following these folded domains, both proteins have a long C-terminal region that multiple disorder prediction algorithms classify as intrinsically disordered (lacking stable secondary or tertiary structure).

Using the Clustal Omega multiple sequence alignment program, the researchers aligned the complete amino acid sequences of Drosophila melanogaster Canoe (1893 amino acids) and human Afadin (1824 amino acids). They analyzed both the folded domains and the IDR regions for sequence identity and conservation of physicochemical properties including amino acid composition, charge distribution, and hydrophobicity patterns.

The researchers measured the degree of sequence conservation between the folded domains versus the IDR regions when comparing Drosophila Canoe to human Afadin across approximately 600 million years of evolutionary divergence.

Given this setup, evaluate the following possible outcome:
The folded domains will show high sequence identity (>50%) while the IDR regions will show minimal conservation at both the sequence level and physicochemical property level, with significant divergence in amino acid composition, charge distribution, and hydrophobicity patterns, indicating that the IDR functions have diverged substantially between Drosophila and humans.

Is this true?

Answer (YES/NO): NO